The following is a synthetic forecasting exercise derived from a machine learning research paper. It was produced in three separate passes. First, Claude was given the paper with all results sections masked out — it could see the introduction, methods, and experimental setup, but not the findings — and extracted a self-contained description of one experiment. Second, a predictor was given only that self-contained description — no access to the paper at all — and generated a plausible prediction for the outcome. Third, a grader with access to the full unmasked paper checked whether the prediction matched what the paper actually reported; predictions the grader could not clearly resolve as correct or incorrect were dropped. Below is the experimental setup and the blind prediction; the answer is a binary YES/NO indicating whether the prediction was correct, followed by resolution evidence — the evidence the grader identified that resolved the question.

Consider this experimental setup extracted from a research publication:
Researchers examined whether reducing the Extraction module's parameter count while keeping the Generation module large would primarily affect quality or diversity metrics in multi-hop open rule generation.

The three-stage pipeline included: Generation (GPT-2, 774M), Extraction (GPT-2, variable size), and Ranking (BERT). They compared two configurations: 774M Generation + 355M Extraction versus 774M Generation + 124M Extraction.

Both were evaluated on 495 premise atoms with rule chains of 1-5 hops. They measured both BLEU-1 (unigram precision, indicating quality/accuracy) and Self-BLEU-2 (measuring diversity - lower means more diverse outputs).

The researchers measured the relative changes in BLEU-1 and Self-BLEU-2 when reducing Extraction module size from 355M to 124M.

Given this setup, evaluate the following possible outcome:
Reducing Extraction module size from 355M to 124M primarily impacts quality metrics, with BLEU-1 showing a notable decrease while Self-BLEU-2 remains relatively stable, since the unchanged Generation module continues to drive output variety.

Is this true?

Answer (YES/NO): NO